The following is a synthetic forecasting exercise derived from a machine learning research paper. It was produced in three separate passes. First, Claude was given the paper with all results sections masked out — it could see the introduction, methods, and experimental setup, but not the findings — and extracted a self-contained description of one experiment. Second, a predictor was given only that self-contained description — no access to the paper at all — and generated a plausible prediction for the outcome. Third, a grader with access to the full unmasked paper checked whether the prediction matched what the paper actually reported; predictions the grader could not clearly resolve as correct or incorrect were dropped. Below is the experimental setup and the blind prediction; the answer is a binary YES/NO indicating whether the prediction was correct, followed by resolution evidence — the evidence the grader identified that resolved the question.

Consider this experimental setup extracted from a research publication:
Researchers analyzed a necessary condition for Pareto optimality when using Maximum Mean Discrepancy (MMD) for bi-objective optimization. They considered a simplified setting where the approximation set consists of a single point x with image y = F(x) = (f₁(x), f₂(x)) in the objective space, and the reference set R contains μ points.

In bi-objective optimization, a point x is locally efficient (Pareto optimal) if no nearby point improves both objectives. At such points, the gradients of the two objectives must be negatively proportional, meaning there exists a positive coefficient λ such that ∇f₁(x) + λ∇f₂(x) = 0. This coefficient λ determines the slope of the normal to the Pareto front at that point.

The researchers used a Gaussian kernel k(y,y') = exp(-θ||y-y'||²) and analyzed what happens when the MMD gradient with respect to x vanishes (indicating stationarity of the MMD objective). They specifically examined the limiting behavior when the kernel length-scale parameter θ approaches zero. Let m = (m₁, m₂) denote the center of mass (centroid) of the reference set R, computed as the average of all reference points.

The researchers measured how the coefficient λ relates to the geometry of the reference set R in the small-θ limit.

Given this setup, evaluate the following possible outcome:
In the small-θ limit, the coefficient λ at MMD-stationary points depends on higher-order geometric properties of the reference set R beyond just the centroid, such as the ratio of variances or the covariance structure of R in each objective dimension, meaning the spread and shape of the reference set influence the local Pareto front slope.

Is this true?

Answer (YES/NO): NO